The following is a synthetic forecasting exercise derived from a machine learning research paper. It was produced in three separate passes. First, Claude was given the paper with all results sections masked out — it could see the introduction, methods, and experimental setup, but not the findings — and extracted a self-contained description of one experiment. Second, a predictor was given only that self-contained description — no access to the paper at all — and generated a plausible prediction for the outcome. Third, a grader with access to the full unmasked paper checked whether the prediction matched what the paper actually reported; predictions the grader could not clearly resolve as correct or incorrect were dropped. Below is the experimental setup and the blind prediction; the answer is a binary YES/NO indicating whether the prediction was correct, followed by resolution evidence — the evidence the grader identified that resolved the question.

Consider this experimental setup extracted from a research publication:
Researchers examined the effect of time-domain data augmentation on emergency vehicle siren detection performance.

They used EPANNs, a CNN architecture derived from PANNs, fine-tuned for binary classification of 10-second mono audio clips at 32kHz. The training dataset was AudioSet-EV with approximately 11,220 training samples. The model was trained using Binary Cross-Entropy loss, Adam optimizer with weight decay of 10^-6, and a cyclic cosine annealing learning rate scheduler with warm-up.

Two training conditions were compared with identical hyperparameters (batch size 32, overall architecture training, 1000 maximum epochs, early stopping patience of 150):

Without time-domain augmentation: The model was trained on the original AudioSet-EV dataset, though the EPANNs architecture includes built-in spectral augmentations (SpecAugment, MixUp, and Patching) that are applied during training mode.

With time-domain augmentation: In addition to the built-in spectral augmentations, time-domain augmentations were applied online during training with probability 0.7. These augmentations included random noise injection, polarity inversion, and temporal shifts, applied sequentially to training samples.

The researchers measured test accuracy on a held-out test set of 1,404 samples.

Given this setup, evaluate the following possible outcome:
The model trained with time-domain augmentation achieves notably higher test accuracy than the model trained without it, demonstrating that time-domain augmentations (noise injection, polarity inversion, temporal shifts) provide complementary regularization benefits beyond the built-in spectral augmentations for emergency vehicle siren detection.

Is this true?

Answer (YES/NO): NO